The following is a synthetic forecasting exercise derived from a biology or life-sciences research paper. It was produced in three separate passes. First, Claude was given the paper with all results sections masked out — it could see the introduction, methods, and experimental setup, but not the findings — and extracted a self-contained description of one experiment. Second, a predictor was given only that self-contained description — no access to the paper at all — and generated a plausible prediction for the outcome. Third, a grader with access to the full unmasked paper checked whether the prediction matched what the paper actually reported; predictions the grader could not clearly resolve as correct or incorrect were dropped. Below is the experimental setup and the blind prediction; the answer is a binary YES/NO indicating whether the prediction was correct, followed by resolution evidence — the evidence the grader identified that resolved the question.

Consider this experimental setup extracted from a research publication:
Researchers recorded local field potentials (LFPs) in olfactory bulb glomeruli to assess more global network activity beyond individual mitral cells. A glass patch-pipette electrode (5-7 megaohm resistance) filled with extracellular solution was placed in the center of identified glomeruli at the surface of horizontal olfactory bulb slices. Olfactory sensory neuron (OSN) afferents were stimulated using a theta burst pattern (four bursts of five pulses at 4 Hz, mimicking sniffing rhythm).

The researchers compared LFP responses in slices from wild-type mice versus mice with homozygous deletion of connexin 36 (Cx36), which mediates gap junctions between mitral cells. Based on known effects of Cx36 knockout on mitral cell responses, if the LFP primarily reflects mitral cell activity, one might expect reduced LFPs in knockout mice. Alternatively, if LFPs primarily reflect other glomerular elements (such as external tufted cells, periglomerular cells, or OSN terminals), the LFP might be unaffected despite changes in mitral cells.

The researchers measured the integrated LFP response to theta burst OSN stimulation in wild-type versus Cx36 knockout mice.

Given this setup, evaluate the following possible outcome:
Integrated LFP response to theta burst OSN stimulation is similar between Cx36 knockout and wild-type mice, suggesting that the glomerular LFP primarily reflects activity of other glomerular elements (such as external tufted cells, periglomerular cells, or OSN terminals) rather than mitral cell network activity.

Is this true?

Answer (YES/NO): YES